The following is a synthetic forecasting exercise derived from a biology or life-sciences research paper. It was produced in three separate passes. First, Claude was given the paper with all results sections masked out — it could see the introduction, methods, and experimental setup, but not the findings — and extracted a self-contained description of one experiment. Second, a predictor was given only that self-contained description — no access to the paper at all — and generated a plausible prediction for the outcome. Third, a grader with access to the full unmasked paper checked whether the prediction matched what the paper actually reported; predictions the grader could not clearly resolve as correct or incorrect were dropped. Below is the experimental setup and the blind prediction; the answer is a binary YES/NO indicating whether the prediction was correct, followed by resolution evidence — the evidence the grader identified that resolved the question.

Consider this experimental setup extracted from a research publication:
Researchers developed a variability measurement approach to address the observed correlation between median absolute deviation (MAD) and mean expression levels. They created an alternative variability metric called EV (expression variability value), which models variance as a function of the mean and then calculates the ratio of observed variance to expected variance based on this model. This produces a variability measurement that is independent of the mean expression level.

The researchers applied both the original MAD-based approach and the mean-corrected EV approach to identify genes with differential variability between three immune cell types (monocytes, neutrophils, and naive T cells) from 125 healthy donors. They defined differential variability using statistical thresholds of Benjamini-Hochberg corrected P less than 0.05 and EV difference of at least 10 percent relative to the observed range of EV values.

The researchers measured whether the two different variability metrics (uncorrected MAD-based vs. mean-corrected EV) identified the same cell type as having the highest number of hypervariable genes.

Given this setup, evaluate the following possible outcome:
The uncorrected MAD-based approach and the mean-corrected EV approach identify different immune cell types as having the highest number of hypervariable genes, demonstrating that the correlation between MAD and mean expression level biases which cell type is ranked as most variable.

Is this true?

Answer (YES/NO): NO